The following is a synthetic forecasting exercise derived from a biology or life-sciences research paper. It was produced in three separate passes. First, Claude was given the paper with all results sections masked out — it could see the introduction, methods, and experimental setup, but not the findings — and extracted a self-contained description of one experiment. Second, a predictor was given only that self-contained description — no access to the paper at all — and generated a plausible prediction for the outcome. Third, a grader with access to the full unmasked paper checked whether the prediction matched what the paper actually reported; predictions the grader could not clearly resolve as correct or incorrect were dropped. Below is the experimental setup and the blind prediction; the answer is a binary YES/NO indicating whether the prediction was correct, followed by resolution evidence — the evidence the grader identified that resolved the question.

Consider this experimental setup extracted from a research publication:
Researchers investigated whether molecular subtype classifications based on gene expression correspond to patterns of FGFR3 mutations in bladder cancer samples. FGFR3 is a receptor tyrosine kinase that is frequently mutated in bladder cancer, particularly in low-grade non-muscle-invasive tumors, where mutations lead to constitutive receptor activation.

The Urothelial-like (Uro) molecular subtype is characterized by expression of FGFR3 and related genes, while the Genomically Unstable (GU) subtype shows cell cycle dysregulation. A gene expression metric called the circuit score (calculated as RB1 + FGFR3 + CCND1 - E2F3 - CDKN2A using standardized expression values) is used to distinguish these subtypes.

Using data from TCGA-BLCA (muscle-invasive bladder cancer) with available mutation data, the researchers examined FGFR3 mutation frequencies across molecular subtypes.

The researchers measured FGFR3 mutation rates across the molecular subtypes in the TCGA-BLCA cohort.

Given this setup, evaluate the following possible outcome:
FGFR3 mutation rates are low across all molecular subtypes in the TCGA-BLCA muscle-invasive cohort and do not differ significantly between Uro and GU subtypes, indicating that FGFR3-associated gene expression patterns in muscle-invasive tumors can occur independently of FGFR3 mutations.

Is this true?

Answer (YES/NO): NO